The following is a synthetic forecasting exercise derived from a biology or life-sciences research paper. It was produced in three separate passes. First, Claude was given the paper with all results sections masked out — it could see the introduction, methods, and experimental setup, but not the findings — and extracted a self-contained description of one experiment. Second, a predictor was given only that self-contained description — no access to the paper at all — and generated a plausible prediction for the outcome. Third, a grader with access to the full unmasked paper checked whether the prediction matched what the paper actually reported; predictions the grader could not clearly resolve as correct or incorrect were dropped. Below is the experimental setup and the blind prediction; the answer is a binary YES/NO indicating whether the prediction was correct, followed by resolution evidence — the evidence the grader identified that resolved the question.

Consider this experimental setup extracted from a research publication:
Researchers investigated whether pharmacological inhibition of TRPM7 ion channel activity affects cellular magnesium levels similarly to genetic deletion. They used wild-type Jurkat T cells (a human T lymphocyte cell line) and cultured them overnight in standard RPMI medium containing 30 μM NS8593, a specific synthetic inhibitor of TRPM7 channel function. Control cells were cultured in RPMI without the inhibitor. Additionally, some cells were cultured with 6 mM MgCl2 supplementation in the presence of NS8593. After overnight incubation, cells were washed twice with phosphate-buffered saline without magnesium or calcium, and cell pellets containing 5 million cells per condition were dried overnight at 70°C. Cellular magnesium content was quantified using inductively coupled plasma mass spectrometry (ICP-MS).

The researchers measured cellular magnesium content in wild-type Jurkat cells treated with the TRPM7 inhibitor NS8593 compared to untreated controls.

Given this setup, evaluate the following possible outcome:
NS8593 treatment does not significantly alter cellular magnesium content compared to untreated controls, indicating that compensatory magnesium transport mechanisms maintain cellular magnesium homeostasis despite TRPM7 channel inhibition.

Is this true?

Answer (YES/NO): NO